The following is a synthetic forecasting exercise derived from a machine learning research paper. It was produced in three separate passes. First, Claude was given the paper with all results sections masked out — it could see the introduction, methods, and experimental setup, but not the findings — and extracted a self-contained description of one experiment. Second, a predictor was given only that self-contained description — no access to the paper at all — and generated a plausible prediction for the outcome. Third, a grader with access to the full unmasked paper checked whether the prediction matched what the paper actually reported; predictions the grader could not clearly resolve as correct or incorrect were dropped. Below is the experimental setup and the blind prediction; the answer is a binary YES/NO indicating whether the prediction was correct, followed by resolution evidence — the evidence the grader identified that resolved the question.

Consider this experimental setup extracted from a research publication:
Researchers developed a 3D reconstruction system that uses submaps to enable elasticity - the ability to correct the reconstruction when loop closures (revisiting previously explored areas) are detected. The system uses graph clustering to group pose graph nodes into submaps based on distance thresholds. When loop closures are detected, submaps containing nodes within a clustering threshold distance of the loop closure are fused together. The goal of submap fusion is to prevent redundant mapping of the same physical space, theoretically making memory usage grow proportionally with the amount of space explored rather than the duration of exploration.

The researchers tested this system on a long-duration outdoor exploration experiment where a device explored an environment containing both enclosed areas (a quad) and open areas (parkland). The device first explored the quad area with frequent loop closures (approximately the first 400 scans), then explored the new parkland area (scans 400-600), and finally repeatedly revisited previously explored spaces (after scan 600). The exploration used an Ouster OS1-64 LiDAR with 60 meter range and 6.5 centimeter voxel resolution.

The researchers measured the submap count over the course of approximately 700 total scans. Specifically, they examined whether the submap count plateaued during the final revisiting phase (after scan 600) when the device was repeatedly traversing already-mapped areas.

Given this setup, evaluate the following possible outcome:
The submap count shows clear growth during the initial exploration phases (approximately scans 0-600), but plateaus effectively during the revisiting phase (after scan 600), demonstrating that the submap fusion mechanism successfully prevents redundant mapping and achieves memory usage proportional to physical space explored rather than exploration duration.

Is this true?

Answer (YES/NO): NO